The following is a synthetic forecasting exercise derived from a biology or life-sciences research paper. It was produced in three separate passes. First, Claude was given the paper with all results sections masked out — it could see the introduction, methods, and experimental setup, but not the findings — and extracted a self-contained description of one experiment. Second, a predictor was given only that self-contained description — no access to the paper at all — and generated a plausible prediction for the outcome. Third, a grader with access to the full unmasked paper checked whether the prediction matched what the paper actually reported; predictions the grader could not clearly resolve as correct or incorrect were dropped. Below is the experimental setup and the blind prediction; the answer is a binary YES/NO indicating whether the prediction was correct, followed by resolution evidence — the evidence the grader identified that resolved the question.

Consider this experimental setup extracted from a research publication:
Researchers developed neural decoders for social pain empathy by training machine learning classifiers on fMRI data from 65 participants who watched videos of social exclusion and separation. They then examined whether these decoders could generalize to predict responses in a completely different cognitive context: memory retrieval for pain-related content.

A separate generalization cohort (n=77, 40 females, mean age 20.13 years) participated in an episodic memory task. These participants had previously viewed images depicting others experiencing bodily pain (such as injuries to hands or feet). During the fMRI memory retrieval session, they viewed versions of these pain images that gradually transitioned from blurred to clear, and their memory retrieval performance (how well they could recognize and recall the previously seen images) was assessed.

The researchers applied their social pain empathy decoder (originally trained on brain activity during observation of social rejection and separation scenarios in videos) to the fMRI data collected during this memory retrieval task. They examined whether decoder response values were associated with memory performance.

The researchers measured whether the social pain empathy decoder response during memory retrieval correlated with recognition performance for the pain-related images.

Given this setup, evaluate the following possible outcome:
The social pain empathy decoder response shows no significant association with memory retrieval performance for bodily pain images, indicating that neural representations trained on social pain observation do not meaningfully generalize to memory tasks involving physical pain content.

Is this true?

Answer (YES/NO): NO